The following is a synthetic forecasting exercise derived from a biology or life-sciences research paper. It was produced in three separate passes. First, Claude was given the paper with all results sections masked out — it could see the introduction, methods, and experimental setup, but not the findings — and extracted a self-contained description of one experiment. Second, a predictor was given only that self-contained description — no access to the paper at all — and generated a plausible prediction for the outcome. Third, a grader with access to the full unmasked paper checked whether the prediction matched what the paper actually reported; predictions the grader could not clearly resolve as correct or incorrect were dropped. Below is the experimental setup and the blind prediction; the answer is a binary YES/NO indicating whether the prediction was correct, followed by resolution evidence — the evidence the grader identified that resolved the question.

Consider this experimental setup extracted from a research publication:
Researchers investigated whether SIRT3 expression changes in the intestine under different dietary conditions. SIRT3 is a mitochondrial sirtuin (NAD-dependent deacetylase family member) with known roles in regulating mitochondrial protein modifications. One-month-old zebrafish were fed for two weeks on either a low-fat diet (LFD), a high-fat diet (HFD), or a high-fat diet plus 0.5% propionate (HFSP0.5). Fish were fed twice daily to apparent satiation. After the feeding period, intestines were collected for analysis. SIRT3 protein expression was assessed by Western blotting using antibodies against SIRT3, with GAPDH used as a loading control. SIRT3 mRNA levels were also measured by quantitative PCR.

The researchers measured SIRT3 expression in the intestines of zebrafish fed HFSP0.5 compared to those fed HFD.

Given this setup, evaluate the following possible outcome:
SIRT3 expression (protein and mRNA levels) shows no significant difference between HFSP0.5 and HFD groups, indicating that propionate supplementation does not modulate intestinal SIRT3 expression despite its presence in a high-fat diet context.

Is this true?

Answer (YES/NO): NO